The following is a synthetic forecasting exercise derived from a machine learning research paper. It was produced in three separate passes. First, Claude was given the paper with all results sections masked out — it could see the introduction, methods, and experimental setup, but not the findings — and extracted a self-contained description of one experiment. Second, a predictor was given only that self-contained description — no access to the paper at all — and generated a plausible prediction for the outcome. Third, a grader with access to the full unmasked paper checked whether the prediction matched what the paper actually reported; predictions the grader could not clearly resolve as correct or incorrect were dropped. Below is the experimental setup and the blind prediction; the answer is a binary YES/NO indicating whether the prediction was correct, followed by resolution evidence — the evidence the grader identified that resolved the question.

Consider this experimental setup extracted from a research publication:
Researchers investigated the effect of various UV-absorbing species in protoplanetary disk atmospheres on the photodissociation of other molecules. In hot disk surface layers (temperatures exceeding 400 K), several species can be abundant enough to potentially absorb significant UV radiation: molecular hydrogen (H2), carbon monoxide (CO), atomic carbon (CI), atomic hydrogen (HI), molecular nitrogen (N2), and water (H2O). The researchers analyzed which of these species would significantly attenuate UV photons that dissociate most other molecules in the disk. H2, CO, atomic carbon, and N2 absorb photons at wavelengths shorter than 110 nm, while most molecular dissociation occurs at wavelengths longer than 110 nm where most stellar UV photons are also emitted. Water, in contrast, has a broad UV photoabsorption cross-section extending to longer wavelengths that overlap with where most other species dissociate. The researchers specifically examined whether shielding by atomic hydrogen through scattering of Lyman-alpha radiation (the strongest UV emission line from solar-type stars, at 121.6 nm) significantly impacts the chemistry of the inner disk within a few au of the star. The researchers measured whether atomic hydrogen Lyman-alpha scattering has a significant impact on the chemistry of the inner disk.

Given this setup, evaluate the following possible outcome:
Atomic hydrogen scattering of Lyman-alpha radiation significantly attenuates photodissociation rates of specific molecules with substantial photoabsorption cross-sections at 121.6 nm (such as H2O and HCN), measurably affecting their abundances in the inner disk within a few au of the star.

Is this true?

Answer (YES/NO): NO